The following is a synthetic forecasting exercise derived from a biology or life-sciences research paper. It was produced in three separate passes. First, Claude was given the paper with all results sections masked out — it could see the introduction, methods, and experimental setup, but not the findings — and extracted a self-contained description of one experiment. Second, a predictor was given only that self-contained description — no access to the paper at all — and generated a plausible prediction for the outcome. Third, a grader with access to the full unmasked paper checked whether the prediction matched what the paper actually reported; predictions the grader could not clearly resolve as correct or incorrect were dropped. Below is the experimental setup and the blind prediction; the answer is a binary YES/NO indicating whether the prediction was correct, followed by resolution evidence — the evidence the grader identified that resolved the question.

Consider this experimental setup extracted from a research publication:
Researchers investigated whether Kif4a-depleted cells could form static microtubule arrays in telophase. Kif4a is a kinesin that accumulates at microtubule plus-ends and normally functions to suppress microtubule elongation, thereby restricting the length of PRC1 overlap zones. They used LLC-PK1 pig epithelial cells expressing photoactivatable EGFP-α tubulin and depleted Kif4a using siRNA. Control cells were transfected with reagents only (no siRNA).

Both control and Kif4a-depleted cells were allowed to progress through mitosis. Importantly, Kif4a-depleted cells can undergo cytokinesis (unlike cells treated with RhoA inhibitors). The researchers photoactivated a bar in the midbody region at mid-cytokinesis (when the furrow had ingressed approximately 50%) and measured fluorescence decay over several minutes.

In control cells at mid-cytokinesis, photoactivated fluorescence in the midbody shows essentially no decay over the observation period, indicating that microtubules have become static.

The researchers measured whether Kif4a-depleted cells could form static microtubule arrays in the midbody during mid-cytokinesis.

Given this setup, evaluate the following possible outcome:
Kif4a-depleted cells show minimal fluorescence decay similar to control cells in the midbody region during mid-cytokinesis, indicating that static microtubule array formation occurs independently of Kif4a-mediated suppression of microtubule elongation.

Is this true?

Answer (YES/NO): NO